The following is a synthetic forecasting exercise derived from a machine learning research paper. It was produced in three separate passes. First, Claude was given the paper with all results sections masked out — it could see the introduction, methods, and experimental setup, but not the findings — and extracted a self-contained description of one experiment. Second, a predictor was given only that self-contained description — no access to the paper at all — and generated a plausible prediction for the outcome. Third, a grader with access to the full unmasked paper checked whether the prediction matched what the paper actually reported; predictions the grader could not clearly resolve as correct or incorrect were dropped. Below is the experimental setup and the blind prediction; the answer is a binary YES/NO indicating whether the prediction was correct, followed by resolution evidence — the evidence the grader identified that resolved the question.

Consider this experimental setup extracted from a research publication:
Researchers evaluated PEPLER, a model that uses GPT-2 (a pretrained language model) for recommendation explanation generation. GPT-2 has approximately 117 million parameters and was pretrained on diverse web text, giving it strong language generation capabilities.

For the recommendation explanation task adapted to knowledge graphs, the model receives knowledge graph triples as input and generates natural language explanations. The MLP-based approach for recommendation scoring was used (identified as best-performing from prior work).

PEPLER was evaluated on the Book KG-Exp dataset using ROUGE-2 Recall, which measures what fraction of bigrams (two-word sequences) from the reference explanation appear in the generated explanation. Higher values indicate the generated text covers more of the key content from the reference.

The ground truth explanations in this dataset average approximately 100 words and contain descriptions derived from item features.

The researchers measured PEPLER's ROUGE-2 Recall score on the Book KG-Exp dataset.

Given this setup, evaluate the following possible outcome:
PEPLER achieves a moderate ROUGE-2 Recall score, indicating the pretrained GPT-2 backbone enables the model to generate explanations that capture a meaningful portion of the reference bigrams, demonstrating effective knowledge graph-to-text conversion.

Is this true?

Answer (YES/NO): NO